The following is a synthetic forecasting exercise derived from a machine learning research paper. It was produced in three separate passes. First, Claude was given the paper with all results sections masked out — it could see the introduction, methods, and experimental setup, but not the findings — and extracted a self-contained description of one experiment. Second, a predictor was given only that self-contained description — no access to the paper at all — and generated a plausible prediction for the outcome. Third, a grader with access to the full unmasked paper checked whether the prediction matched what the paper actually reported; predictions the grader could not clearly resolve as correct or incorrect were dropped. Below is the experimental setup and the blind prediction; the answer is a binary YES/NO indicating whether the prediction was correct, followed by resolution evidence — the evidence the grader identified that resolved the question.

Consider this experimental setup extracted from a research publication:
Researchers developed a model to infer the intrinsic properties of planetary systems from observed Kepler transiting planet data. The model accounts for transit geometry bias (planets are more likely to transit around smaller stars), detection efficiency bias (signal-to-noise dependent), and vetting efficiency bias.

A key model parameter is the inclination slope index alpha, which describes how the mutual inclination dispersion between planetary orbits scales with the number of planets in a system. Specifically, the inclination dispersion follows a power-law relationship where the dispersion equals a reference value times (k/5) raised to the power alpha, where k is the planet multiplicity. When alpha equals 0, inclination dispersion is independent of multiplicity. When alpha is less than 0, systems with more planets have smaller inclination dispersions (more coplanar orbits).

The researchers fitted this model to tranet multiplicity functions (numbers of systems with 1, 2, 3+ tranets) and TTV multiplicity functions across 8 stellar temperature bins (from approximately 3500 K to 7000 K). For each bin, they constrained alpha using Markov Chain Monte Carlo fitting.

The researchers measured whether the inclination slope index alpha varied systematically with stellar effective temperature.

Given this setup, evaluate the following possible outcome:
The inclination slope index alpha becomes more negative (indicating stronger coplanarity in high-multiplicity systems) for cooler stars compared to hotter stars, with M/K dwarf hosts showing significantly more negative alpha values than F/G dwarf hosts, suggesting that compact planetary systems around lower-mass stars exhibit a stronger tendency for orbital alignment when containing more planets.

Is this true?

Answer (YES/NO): NO